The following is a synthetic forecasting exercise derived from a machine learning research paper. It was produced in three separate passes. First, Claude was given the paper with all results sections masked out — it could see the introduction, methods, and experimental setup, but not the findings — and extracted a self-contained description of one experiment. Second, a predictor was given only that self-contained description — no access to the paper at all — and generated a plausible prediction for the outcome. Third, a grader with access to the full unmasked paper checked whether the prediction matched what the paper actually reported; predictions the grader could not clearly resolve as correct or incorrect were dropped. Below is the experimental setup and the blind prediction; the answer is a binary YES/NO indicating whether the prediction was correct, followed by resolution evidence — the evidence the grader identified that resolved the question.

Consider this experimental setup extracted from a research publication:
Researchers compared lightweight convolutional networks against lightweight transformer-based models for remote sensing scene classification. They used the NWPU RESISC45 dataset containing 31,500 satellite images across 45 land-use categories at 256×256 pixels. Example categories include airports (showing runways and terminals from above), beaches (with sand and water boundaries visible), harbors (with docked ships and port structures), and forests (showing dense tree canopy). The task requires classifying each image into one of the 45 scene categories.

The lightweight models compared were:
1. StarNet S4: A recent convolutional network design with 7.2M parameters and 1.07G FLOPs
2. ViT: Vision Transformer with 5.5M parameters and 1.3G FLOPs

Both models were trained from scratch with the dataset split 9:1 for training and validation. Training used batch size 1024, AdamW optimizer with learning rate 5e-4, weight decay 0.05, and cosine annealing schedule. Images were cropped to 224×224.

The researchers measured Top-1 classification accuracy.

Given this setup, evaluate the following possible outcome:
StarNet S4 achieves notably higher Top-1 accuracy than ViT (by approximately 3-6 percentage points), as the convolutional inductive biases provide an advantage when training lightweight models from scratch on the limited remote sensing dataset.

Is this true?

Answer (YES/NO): NO